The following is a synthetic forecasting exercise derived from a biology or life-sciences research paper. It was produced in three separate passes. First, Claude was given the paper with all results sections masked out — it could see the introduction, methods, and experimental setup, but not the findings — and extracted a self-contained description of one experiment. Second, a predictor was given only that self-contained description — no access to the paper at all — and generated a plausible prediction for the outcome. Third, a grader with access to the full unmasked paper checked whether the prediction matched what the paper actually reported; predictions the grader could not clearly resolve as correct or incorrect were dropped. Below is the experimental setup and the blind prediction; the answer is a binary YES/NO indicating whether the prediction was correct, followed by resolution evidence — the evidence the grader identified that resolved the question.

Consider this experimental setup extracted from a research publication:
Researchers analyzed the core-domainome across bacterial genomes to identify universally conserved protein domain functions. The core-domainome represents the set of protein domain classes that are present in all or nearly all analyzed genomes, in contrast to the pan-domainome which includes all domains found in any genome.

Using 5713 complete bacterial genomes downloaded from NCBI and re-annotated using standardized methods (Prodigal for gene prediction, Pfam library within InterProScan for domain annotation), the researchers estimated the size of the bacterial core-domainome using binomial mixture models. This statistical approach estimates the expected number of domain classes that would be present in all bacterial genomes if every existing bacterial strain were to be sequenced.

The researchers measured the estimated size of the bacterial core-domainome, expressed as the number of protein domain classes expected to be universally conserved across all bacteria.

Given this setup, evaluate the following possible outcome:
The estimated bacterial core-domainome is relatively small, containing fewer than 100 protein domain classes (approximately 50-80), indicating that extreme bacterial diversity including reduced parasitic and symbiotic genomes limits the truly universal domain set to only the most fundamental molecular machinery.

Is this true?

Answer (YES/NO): NO